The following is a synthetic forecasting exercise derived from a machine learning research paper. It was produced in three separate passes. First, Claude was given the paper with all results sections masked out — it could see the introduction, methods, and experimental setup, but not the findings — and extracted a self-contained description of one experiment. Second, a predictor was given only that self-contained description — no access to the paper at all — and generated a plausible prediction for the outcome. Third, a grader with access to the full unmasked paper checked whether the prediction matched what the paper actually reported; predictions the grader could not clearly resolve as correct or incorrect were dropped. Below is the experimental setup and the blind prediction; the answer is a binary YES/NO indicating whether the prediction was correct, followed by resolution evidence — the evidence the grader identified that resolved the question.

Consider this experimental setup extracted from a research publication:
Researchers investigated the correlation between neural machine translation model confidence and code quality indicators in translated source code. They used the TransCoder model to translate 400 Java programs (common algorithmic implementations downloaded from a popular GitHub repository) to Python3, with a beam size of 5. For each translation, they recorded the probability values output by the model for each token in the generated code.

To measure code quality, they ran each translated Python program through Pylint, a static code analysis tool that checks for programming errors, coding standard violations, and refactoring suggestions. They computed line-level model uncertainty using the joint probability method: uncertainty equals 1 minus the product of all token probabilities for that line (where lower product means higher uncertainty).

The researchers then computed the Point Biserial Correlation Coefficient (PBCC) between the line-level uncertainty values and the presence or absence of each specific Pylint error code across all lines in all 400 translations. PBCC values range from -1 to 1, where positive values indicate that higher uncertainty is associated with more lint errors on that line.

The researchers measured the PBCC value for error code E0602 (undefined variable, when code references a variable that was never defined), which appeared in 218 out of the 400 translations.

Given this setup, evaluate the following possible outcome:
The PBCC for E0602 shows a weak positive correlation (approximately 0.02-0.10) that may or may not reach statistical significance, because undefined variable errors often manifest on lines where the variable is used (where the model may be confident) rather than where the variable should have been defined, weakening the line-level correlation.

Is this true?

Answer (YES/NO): NO